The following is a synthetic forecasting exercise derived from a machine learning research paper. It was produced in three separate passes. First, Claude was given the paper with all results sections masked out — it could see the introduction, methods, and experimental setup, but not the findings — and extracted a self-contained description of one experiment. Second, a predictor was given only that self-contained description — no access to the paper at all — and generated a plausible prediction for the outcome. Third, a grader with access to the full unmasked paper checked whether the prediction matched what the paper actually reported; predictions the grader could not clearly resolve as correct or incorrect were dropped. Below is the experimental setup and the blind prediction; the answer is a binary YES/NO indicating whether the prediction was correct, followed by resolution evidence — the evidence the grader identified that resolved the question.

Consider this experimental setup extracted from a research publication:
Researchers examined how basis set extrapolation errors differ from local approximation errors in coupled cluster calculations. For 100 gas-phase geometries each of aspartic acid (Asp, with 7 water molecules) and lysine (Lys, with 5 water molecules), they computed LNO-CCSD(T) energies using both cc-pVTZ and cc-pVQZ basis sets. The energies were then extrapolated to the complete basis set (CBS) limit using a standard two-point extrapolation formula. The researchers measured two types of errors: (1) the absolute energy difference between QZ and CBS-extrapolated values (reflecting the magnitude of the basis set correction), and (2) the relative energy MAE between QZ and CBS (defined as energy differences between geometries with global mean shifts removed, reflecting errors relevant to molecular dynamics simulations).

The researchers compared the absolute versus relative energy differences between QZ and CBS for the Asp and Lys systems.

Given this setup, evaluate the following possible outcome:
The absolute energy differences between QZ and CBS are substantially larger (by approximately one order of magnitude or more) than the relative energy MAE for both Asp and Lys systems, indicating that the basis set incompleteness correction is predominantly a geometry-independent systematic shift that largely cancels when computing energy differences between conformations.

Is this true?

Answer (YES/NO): YES